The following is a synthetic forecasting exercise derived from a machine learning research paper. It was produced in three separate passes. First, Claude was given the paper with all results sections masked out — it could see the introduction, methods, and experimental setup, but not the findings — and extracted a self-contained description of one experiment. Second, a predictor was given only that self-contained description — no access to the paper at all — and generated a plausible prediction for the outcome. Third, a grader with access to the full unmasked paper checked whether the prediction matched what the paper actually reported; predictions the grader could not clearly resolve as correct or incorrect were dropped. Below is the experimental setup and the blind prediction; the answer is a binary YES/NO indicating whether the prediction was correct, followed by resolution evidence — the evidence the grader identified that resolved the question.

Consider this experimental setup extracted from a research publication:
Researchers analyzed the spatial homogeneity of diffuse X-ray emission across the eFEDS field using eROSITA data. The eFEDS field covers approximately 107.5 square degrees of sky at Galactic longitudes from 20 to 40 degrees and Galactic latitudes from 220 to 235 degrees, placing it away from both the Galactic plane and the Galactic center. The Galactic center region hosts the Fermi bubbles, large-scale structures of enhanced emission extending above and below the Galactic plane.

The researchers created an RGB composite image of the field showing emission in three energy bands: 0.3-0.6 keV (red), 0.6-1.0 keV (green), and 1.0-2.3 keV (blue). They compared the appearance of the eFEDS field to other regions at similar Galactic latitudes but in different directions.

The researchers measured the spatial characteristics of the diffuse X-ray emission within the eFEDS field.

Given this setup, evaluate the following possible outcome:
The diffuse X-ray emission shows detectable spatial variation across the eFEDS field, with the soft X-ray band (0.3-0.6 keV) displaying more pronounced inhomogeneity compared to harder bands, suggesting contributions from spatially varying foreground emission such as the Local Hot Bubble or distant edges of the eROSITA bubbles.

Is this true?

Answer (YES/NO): NO